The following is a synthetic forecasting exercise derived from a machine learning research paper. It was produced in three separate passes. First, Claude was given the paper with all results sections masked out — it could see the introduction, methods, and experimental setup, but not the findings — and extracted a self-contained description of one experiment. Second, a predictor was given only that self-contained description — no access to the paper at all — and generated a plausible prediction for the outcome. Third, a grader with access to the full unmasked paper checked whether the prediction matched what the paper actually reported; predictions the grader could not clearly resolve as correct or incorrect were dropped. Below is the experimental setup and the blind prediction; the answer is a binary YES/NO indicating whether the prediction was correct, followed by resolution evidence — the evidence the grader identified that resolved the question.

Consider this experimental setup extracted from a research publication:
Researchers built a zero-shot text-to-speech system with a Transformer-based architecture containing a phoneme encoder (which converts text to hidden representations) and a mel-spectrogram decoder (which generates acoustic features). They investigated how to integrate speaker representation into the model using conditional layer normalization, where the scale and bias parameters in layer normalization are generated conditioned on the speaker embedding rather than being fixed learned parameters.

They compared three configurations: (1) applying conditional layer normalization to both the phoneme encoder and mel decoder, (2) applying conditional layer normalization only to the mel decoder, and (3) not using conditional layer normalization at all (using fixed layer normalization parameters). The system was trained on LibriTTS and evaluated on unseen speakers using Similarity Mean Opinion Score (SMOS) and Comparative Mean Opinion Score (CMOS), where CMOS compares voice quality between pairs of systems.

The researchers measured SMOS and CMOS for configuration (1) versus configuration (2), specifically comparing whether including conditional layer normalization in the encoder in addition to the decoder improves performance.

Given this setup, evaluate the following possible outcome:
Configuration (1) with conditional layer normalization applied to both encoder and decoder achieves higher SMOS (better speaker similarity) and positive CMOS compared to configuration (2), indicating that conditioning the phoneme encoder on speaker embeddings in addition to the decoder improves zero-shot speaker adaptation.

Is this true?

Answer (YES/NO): YES